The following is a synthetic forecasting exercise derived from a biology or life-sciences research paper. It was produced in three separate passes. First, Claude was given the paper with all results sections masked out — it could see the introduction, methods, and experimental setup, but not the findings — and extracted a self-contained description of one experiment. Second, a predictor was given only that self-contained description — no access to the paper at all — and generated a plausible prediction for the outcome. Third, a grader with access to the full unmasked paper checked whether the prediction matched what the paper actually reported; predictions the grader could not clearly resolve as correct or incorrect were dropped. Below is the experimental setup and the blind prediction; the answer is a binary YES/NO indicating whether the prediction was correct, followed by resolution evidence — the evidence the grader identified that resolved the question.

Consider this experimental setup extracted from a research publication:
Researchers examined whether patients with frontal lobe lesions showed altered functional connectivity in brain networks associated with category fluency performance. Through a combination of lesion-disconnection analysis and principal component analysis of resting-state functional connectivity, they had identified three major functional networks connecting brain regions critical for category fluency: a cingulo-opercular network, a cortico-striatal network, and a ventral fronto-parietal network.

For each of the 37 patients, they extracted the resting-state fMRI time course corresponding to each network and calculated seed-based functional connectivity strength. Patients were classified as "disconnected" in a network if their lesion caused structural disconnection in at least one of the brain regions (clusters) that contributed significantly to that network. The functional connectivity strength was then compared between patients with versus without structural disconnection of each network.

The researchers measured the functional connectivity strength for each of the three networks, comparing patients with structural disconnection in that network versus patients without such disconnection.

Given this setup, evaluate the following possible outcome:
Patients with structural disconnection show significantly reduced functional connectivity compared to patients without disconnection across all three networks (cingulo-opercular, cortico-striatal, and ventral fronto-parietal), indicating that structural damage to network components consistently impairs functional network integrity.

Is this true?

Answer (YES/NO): NO